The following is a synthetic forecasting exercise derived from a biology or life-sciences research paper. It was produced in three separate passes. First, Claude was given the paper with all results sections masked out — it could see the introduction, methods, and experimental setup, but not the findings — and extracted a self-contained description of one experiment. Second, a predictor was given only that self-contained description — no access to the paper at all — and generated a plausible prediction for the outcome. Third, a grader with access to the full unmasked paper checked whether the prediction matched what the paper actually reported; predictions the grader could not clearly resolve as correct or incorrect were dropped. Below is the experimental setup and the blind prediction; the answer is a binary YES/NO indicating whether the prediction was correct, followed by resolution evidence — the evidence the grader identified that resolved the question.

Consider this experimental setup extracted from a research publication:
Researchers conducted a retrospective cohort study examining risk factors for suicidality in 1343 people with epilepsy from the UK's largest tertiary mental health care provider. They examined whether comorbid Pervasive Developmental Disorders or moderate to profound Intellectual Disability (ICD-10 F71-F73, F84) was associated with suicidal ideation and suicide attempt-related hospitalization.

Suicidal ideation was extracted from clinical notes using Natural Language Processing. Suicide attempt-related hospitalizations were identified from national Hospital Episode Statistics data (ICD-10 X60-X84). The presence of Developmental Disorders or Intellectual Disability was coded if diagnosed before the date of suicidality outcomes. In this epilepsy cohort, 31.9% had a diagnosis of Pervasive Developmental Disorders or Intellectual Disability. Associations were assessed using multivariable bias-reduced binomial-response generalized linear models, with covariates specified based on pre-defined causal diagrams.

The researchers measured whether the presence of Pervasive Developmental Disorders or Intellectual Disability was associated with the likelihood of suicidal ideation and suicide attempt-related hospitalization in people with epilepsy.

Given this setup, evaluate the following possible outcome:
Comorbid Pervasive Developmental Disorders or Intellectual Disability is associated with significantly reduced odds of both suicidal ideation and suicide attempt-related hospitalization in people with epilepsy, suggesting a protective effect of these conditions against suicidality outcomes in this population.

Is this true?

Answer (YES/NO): YES